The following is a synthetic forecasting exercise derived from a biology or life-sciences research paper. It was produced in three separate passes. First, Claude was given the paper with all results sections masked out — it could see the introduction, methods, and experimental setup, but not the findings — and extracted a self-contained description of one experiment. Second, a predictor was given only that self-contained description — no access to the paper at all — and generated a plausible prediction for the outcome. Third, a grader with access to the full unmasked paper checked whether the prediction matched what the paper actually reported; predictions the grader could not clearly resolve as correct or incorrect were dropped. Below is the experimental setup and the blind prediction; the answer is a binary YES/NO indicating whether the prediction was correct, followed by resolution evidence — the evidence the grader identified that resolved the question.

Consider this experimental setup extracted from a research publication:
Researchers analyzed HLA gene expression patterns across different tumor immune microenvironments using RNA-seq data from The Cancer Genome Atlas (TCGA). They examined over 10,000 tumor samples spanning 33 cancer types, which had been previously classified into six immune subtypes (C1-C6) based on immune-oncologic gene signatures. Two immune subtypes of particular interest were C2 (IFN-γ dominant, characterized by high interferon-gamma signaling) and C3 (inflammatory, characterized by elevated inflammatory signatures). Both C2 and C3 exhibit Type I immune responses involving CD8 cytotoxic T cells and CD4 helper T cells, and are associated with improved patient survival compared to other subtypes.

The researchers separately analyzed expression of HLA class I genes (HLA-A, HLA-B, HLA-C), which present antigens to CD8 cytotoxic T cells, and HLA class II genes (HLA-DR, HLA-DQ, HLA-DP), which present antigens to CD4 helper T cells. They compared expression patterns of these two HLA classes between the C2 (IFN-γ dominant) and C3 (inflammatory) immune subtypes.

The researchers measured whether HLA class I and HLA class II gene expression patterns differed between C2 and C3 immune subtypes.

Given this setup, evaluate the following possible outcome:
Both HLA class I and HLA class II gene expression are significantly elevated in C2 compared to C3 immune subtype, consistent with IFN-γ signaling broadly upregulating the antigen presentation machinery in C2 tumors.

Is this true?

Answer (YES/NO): NO